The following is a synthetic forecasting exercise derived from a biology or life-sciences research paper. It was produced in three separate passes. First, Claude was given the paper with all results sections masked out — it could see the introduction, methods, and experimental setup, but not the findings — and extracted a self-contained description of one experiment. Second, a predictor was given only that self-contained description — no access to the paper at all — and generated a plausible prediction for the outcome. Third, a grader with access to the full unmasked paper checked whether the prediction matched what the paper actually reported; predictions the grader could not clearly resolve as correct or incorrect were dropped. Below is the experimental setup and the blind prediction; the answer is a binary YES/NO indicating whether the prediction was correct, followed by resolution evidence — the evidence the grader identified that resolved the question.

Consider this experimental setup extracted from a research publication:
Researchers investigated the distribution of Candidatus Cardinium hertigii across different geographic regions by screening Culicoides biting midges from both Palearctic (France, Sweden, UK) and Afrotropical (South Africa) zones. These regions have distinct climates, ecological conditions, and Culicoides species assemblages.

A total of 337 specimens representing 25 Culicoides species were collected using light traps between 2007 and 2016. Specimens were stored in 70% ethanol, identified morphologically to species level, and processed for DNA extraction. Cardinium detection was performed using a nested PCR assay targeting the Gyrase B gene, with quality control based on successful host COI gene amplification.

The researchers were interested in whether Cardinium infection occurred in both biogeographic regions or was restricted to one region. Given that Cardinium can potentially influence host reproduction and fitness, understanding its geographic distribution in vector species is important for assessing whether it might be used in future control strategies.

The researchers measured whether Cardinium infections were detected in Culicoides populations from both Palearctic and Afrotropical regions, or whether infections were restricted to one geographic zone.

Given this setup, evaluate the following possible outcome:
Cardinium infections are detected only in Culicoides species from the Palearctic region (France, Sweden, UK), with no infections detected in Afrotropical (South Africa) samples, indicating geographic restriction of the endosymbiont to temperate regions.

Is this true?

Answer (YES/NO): NO